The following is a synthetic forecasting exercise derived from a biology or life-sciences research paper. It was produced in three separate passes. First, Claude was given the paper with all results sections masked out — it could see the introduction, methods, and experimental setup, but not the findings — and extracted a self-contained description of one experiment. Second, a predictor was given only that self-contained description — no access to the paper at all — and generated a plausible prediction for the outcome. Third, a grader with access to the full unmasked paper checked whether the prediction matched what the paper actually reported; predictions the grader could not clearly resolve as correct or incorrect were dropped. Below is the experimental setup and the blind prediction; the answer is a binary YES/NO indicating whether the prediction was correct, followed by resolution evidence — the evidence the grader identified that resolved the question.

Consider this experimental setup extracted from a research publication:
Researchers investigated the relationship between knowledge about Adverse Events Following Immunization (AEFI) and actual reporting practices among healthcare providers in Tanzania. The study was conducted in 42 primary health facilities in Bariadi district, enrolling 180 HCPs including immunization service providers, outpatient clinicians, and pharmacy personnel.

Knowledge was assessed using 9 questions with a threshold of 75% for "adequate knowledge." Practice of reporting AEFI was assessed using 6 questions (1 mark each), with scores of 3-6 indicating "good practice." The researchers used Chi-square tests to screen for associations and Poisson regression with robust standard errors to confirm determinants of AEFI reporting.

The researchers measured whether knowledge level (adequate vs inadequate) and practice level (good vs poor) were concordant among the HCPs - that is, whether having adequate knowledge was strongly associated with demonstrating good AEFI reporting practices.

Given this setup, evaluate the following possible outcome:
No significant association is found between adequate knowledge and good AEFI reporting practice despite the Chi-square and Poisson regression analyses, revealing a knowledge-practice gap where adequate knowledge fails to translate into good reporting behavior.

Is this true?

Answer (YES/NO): NO